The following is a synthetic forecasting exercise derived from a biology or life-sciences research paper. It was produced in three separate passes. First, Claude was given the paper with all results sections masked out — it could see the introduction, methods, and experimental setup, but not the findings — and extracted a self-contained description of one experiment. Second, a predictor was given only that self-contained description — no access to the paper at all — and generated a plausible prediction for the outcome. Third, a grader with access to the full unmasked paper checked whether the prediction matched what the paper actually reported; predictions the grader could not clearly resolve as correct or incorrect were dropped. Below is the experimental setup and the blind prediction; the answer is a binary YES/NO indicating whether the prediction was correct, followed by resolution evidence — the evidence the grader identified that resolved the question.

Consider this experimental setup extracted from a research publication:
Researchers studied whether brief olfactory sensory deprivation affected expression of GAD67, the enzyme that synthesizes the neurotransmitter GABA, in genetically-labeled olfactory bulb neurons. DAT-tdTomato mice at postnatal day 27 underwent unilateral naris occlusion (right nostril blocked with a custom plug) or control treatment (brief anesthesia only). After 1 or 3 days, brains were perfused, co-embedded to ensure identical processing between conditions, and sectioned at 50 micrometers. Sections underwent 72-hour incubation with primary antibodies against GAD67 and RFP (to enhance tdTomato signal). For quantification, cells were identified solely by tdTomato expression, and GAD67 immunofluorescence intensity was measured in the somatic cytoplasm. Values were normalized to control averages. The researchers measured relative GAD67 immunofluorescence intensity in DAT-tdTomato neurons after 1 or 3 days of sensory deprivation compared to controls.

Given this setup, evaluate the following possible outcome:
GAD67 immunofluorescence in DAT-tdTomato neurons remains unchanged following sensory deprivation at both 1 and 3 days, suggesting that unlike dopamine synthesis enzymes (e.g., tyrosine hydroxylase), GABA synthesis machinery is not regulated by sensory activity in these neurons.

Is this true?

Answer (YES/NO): YES